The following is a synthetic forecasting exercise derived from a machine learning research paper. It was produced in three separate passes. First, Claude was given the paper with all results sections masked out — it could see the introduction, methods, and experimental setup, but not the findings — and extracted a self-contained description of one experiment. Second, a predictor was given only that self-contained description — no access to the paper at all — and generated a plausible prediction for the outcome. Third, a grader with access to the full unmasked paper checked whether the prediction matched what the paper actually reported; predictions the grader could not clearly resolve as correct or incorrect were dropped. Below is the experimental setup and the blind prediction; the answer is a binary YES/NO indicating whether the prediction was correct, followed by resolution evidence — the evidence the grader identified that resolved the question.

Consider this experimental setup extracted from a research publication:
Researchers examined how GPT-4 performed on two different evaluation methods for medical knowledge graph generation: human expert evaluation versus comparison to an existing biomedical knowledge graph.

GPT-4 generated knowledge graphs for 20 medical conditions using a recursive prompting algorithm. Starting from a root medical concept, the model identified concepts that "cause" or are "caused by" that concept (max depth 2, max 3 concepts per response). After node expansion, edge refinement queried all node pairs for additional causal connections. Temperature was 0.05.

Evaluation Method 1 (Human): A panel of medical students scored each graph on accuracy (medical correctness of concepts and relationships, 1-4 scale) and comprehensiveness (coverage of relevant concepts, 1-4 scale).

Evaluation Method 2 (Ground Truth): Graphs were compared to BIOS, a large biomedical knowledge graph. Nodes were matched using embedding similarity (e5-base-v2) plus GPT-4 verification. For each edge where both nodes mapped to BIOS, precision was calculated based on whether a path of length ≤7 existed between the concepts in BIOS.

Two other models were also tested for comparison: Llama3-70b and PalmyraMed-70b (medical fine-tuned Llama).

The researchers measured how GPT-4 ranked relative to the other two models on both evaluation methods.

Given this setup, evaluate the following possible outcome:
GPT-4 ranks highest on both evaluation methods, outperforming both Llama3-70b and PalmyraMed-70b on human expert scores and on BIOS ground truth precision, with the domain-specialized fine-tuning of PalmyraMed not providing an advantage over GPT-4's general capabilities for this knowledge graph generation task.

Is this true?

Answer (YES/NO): NO